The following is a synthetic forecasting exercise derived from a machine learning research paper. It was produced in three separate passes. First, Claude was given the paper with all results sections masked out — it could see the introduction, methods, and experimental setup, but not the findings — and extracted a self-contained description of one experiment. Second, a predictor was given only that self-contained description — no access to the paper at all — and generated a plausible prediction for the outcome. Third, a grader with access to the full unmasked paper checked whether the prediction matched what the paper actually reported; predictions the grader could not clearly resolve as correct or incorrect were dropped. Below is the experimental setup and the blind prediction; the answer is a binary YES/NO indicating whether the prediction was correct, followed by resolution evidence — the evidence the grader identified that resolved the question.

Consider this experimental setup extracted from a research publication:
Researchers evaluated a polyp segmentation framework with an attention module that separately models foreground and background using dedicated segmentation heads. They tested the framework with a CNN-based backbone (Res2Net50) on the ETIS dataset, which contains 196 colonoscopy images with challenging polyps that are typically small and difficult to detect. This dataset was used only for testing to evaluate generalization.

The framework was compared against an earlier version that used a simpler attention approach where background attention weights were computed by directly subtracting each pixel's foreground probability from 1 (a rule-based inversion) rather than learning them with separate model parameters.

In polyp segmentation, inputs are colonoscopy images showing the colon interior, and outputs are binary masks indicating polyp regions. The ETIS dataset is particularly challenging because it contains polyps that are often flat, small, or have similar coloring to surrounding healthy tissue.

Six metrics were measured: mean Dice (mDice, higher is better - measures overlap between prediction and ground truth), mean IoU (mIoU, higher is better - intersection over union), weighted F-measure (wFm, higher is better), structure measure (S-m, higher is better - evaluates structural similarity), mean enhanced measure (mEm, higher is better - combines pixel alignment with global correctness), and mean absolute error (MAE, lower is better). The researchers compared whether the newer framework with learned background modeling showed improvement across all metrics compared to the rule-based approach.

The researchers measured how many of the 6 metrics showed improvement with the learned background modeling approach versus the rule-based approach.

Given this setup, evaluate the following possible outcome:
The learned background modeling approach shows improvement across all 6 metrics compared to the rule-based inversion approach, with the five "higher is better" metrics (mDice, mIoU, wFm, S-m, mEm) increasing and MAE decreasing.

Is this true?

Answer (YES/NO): NO